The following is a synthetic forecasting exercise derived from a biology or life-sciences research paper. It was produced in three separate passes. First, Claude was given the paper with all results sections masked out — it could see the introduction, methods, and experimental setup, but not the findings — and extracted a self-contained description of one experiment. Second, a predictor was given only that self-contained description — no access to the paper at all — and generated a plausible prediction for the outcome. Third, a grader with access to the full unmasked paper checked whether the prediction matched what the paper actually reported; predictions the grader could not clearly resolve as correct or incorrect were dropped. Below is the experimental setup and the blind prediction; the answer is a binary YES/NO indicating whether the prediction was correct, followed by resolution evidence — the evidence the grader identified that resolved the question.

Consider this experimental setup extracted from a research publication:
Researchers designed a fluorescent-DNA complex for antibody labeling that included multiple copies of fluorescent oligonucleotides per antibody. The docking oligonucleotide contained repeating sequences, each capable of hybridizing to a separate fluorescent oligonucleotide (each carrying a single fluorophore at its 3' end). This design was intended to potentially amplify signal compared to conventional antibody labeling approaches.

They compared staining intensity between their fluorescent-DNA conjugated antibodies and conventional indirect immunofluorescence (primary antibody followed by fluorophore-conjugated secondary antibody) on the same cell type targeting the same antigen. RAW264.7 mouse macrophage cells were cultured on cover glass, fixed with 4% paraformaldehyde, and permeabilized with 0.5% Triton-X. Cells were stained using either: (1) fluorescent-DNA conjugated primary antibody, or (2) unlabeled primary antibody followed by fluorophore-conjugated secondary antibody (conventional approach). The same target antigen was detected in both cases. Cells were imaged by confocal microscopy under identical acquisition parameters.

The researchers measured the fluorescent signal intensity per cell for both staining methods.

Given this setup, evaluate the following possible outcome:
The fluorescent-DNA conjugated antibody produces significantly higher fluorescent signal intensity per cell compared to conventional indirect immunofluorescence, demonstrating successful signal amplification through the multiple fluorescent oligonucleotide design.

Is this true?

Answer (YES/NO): NO